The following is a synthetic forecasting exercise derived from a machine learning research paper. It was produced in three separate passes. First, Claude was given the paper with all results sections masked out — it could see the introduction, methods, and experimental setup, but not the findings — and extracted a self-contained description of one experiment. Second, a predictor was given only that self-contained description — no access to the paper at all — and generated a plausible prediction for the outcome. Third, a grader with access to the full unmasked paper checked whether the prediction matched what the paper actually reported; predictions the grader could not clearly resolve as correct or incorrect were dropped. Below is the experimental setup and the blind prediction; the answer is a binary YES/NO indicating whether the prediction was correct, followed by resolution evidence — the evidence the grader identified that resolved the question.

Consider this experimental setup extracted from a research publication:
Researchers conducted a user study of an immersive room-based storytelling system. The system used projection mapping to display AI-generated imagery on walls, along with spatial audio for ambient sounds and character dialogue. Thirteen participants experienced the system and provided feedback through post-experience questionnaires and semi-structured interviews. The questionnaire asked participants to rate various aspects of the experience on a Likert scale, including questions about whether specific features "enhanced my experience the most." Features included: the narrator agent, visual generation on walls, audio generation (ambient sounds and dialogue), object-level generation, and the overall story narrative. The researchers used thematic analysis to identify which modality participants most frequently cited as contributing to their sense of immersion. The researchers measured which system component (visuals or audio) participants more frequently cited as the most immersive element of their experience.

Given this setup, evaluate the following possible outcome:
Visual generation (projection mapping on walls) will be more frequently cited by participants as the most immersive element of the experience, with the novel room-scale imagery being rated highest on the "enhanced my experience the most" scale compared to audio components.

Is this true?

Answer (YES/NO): NO